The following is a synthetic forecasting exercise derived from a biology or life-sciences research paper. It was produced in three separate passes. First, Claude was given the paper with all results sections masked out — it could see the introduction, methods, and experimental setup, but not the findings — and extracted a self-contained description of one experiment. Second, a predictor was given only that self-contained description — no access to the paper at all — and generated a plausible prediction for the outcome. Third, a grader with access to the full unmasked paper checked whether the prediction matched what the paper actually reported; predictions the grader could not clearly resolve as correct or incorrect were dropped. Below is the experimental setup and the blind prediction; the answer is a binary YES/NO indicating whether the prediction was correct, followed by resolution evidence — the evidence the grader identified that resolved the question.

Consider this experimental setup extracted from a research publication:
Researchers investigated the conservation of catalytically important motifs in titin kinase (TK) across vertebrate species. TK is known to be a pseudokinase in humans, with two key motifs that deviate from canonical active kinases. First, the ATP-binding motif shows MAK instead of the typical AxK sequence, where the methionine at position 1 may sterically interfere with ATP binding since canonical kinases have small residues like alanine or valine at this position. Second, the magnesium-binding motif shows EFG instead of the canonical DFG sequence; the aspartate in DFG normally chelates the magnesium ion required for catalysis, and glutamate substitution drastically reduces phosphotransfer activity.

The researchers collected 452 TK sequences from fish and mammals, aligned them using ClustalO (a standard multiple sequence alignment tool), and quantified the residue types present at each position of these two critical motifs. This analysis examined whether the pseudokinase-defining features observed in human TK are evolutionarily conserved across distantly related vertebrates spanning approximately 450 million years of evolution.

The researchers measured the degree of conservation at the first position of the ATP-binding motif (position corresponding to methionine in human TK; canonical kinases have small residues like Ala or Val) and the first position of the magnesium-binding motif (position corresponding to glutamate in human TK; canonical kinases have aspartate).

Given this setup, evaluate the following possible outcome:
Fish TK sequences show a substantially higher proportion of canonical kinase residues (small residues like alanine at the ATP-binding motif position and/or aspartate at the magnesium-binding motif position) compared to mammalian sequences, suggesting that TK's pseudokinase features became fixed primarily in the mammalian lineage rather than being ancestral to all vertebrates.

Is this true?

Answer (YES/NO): NO